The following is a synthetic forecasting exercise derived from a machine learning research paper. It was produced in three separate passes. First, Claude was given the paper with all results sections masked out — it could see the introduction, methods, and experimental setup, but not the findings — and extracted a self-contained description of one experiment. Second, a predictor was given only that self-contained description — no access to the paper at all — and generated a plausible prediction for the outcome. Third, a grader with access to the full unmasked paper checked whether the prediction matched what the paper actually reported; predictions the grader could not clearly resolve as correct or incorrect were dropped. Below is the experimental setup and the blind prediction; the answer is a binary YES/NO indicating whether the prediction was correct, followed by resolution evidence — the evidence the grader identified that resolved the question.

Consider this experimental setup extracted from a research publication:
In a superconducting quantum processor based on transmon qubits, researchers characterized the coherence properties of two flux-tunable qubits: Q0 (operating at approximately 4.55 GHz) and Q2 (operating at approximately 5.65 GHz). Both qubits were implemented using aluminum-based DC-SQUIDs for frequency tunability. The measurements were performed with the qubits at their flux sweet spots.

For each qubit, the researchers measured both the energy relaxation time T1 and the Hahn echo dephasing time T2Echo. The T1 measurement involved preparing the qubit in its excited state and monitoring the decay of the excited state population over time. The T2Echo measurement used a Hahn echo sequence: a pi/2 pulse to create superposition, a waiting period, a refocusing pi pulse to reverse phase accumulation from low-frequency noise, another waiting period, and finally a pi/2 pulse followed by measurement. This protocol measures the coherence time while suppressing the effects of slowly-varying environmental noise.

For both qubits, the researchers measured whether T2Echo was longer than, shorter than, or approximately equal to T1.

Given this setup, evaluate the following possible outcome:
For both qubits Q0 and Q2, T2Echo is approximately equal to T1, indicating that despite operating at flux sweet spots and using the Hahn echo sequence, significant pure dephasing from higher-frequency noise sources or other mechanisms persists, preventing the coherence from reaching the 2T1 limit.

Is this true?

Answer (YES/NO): NO